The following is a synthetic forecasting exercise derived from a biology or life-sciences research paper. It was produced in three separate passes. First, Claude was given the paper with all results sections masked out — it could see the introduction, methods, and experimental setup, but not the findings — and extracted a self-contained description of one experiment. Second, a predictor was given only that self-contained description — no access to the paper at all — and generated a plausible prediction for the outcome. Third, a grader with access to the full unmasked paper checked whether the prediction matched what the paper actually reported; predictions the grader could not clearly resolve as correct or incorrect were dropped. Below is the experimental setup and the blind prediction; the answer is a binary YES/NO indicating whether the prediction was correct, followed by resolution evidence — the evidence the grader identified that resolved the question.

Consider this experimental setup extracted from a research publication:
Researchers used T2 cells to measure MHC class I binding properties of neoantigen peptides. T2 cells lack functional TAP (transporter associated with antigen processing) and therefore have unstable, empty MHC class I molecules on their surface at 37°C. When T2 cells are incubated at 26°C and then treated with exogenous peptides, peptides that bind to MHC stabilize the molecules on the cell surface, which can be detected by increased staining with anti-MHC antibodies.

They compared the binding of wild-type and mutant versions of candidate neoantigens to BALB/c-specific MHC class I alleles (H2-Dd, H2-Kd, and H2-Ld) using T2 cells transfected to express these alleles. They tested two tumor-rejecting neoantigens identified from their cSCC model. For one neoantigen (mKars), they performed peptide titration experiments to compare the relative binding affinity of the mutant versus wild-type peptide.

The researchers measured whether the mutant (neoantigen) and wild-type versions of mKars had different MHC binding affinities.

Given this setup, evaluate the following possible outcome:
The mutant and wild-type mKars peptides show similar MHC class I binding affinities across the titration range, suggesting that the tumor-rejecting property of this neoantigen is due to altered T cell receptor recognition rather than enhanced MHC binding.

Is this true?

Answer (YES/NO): YES